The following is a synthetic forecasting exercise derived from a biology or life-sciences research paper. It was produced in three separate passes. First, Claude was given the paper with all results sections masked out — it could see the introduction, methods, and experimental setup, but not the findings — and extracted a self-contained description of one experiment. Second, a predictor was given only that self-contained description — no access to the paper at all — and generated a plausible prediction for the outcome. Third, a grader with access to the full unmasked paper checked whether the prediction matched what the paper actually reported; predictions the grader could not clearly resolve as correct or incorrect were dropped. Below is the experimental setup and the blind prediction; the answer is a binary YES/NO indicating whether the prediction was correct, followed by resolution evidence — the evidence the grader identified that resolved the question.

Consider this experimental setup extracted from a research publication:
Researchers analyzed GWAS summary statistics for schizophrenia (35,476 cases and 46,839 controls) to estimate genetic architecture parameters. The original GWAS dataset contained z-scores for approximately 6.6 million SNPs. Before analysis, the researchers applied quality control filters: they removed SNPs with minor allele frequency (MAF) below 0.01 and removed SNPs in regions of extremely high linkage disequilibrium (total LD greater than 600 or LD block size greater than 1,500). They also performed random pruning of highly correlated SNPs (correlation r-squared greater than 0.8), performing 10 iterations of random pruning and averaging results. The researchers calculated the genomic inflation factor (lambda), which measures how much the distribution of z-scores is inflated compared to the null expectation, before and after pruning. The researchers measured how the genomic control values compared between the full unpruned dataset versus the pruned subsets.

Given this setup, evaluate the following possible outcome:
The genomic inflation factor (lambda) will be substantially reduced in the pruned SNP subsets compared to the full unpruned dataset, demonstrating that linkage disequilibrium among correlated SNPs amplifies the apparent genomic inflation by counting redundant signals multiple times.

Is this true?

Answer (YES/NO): YES